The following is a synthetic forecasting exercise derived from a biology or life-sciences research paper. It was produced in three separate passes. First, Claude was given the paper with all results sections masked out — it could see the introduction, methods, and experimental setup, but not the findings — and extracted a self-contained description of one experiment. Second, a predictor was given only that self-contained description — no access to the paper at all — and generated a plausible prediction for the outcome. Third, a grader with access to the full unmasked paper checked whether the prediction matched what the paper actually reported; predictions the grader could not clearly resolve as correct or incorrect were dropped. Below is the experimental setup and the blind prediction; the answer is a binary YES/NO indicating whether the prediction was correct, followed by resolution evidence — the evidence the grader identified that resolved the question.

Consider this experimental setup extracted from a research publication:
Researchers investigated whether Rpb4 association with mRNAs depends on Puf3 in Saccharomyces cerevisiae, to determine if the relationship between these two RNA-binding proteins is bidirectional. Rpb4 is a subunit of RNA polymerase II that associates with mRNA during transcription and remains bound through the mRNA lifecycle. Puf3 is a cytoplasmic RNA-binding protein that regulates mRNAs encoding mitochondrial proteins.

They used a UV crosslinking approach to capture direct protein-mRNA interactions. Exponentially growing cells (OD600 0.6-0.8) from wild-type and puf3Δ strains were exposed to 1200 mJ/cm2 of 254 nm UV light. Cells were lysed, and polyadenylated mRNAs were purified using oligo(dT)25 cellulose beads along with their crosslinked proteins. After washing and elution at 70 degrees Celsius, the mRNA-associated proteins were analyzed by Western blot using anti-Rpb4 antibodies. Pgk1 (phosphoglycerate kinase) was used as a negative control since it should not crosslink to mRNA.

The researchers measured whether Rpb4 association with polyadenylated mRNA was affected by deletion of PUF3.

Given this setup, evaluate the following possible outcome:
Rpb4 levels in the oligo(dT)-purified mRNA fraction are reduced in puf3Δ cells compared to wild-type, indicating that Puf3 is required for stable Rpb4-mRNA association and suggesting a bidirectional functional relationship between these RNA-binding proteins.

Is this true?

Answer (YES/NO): YES